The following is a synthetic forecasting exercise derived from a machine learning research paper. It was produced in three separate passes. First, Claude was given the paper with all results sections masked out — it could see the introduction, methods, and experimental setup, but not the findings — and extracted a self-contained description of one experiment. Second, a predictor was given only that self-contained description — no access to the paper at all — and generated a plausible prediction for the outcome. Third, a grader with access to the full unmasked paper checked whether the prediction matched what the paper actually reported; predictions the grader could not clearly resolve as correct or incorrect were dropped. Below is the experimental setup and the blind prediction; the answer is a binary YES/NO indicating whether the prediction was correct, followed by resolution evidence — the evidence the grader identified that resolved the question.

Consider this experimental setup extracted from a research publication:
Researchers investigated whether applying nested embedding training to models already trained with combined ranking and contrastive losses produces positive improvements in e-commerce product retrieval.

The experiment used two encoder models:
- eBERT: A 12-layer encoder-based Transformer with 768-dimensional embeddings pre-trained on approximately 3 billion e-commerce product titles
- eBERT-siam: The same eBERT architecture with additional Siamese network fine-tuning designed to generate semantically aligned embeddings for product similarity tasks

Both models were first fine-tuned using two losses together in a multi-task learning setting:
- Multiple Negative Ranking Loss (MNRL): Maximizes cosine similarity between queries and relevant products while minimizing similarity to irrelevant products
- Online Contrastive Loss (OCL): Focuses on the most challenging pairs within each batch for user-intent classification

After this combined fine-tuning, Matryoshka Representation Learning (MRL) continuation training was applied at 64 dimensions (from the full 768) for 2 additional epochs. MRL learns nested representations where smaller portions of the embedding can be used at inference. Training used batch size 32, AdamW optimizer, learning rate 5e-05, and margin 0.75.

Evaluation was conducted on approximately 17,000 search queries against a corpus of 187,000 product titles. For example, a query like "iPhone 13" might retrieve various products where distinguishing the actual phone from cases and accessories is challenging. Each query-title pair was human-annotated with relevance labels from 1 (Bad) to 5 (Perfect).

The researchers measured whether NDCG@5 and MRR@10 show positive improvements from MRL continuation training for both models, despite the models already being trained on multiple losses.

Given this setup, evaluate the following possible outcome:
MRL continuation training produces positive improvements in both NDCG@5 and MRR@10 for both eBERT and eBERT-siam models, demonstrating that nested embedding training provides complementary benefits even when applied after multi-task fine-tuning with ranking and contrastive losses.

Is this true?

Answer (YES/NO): YES